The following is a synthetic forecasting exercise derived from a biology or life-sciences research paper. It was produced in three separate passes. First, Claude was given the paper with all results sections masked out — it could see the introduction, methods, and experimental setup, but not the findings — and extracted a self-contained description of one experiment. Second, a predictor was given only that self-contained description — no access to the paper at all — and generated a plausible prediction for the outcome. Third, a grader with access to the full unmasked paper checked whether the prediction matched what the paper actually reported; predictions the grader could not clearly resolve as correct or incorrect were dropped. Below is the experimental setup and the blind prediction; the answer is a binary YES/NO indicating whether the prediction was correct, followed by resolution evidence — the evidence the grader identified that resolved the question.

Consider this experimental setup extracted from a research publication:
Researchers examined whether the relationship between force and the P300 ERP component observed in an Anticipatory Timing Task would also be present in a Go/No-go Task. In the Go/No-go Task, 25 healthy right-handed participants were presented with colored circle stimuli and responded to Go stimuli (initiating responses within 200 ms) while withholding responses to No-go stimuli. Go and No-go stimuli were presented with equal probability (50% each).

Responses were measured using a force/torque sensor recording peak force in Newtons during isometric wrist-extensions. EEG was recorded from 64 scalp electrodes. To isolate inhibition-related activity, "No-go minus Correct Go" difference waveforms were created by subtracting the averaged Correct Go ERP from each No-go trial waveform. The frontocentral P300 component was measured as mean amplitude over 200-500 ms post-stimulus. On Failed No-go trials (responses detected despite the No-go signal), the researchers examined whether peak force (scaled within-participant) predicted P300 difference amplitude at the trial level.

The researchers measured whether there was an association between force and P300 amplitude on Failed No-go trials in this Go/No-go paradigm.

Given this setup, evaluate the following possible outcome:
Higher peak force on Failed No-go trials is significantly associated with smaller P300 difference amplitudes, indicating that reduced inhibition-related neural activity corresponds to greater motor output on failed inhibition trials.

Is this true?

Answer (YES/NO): YES